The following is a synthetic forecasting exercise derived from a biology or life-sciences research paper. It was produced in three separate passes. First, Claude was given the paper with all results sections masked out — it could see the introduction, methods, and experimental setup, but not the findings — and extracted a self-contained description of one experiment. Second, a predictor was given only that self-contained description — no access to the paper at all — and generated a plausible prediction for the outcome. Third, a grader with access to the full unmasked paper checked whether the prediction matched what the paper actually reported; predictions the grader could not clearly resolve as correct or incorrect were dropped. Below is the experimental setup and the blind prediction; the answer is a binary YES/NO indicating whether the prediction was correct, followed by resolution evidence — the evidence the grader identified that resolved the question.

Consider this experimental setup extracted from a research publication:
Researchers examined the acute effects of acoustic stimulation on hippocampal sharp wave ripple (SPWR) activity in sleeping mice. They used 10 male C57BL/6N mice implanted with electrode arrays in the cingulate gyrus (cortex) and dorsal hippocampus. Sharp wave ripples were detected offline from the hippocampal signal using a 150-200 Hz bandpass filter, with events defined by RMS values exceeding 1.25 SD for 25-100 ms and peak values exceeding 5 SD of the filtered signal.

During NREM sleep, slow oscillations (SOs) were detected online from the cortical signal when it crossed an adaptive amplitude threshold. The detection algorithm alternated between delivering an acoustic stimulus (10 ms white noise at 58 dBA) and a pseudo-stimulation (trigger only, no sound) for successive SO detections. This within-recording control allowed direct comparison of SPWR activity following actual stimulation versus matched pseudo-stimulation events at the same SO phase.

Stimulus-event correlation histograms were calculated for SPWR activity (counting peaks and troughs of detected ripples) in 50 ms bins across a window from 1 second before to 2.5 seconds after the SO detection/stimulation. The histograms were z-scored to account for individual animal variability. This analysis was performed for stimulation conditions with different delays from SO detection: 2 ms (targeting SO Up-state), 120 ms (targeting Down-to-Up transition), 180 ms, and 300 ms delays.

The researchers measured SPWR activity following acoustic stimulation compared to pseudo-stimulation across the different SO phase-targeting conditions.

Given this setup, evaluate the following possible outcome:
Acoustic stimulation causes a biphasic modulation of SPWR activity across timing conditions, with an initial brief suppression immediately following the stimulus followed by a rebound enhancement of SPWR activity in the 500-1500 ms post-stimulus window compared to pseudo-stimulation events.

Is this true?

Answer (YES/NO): NO